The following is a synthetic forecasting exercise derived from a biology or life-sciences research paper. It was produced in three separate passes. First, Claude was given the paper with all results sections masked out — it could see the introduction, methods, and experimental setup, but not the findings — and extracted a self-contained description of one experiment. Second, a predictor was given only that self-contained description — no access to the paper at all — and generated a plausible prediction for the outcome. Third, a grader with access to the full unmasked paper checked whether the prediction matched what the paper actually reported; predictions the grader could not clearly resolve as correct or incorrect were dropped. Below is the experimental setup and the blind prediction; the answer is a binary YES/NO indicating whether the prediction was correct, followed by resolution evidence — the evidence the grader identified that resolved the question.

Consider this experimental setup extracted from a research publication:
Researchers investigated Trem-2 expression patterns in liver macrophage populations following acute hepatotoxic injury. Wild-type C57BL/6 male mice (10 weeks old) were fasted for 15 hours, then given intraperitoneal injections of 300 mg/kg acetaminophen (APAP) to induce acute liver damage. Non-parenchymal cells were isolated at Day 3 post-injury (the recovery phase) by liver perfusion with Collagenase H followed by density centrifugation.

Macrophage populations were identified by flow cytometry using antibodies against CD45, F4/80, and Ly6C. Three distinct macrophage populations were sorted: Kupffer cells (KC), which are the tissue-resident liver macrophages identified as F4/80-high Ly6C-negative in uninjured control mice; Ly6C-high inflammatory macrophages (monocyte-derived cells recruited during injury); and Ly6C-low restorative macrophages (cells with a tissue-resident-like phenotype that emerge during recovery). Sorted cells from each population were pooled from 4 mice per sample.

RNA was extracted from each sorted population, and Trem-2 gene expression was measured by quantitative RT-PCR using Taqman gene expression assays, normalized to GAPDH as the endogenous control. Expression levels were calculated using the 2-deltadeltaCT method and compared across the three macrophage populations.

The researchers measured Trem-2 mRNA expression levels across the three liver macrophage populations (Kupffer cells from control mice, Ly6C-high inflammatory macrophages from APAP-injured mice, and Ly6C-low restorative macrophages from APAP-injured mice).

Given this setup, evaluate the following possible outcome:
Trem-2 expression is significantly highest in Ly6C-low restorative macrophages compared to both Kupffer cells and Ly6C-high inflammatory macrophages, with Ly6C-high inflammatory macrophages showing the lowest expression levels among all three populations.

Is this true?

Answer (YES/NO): NO